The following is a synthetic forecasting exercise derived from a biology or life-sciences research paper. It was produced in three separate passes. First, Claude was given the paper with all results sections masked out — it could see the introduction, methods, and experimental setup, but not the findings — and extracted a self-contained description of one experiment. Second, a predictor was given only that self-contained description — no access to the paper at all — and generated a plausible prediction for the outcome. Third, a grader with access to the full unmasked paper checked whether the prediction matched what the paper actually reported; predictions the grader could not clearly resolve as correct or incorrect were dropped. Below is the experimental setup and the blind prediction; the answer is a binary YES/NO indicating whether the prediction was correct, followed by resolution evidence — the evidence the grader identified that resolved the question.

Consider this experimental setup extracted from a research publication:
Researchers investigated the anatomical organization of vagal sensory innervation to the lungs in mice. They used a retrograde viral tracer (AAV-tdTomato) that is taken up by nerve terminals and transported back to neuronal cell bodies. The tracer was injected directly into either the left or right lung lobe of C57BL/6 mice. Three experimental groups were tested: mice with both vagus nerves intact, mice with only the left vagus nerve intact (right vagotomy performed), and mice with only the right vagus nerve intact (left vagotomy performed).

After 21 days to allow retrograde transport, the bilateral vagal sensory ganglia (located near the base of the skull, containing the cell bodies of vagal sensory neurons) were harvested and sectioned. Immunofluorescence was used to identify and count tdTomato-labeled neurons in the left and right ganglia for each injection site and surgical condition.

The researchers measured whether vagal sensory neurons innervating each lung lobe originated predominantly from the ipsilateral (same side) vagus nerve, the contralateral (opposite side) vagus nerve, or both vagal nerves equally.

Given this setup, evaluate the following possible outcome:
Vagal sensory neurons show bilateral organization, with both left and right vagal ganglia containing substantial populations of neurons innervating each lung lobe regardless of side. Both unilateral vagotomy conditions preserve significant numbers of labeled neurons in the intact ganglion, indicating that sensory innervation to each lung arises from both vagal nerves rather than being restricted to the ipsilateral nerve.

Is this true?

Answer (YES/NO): NO